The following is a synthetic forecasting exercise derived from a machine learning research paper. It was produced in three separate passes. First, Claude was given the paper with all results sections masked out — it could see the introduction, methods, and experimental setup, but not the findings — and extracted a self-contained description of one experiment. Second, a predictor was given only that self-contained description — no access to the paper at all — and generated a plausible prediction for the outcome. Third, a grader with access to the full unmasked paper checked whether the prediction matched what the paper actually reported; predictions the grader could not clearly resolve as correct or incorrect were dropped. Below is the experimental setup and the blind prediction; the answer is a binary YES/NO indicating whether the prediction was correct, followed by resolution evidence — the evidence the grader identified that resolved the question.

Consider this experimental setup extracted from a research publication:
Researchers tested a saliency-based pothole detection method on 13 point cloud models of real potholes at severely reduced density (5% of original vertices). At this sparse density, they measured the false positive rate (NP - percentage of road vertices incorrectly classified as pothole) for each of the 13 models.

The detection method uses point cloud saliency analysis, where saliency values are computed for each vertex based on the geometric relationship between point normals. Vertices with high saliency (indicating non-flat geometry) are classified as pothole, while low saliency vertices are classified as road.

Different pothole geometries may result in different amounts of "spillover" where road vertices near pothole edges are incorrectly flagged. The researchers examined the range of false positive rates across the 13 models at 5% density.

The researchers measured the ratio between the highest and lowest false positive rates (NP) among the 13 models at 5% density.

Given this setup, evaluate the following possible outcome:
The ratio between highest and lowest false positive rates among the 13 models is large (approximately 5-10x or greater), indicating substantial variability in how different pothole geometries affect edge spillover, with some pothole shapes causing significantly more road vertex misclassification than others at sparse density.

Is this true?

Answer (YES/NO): NO